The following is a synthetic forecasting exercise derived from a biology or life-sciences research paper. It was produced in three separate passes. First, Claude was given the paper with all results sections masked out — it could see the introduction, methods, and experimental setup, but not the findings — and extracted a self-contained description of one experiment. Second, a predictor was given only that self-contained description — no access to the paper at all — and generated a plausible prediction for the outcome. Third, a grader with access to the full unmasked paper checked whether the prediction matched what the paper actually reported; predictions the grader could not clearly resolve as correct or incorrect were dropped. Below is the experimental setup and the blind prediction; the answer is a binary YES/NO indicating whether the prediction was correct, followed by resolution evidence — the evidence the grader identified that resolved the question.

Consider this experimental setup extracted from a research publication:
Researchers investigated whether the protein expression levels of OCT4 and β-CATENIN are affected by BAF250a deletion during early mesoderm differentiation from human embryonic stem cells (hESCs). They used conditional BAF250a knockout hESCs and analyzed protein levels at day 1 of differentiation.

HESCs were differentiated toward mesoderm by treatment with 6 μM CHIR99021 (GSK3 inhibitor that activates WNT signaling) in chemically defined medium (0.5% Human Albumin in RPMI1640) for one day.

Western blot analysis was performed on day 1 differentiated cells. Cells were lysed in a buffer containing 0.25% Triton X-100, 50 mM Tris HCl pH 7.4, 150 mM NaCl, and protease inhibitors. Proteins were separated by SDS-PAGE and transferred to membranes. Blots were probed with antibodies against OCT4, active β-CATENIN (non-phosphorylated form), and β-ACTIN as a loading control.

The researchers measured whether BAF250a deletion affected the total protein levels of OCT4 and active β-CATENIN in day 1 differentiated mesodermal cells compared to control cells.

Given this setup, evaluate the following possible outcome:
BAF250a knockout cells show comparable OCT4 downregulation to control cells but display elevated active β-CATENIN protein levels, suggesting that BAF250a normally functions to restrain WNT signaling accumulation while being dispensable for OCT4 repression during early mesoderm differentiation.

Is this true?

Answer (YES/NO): NO